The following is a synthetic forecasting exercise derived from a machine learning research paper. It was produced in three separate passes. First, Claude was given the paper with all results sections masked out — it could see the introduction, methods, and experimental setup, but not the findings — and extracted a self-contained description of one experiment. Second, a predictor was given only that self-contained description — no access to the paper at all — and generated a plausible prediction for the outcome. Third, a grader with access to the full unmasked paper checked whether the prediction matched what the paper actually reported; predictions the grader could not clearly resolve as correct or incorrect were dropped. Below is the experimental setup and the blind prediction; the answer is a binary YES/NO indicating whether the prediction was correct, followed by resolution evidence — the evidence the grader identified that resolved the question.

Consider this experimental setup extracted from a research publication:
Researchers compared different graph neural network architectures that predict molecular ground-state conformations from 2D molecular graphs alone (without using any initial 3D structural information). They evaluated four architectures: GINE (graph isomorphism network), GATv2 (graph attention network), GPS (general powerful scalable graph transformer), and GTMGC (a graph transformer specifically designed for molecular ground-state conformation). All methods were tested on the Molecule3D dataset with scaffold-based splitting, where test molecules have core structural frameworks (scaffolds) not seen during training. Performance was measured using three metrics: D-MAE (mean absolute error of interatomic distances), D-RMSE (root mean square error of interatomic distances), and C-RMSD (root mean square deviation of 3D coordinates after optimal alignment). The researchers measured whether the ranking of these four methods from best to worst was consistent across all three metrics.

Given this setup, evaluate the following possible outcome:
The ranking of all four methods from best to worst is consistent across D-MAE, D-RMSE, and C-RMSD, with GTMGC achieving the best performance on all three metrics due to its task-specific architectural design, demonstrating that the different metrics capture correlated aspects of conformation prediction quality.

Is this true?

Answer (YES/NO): YES